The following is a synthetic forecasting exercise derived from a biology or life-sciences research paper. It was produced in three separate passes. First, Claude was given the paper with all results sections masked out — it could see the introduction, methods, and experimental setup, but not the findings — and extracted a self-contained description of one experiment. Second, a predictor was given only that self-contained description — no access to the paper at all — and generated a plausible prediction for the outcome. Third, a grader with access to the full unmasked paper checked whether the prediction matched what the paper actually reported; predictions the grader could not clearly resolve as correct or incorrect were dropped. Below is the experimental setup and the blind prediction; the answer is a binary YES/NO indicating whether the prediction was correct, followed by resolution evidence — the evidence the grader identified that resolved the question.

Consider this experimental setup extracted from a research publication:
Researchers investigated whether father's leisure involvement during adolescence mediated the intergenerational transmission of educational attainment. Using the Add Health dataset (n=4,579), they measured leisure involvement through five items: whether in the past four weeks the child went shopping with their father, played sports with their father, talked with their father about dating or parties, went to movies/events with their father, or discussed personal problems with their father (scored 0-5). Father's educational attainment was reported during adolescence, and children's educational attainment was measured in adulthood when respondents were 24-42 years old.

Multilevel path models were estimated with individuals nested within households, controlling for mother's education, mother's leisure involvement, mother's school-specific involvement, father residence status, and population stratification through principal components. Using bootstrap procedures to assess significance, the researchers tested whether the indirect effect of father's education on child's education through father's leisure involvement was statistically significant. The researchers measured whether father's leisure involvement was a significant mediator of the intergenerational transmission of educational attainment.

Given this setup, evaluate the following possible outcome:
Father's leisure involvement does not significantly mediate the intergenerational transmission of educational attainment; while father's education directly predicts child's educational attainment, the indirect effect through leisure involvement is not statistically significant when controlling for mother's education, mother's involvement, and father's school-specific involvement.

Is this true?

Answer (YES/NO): NO